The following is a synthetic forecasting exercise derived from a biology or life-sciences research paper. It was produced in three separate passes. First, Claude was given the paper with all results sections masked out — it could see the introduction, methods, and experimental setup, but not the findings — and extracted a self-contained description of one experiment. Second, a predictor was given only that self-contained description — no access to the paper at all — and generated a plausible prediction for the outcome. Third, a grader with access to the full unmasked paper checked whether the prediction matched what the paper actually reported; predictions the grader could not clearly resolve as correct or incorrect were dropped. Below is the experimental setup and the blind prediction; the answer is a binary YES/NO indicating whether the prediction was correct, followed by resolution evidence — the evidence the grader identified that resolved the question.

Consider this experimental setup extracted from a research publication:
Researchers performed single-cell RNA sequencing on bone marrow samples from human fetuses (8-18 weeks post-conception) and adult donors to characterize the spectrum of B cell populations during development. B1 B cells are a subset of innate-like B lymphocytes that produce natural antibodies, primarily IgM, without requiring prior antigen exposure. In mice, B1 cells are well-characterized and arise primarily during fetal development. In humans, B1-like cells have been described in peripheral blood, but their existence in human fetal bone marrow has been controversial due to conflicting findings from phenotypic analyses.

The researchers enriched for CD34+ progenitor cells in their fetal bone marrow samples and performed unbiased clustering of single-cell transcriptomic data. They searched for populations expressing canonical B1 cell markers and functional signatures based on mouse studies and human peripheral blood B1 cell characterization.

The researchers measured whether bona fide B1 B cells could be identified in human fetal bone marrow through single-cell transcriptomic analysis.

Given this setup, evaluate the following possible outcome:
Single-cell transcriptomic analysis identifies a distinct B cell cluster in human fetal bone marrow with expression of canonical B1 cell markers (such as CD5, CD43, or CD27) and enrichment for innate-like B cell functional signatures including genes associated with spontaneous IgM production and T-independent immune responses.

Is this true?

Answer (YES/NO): YES